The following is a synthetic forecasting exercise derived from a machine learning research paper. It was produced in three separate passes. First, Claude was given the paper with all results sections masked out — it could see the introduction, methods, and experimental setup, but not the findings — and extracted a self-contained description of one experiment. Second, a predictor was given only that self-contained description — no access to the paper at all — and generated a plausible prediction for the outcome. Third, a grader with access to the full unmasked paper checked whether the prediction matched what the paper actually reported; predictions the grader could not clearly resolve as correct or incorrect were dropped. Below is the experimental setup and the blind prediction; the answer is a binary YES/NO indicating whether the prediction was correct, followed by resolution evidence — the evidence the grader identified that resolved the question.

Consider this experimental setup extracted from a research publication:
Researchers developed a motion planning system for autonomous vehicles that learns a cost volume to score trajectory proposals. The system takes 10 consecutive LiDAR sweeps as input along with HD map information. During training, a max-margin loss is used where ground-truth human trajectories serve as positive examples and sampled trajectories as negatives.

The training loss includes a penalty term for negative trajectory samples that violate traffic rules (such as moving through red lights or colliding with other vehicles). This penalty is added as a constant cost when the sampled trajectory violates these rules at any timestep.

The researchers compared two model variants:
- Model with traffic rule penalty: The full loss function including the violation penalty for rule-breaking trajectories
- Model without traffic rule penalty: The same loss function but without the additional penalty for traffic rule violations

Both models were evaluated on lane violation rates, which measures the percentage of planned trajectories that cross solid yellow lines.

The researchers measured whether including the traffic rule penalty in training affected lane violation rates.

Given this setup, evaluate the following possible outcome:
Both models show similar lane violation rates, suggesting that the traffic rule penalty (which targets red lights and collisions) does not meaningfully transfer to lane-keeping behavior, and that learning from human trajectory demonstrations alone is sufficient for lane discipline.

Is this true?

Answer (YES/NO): NO